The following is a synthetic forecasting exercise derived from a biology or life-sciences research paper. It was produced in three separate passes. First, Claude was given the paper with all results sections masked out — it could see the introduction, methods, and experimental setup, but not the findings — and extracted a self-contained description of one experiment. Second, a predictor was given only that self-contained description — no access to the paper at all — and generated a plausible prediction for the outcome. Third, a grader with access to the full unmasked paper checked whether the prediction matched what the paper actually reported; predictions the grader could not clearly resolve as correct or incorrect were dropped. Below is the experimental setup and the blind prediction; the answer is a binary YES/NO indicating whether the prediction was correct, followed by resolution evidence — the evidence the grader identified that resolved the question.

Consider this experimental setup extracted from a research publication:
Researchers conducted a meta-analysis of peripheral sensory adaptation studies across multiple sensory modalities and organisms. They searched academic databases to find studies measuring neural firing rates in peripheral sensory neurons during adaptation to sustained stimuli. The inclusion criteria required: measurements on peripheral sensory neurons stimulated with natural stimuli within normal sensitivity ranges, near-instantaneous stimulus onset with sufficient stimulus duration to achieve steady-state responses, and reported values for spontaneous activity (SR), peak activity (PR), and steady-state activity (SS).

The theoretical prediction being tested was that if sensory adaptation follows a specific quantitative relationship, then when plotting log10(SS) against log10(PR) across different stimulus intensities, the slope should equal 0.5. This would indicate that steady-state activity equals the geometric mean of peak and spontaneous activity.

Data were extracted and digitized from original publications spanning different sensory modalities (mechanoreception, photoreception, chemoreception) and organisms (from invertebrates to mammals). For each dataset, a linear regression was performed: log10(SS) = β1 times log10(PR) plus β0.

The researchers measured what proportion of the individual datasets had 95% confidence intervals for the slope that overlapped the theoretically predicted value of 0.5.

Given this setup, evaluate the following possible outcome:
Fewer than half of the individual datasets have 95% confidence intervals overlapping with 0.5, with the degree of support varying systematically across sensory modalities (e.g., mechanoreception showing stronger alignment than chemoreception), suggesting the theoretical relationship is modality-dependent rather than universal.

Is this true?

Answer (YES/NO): NO